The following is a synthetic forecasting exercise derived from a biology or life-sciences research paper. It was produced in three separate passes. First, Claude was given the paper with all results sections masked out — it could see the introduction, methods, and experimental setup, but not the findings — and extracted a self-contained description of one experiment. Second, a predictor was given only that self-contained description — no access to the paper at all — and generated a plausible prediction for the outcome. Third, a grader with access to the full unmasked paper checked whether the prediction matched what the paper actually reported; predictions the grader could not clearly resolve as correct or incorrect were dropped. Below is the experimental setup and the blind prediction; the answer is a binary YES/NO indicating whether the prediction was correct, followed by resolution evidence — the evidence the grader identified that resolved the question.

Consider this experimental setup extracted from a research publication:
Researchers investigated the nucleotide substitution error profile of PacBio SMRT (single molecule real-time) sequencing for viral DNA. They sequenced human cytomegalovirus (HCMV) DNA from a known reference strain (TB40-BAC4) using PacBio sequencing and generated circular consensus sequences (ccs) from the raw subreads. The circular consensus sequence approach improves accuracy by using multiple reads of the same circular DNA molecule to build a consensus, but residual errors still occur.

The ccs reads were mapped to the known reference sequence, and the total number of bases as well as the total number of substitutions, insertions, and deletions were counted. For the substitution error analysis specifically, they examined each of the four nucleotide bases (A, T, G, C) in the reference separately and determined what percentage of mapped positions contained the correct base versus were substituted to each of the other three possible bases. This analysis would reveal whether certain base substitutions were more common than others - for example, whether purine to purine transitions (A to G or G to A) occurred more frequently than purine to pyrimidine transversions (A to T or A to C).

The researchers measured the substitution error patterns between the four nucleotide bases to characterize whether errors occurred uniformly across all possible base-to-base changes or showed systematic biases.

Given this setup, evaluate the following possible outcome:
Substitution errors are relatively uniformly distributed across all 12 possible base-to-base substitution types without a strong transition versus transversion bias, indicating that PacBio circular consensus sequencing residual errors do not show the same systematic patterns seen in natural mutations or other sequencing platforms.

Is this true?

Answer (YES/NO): NO